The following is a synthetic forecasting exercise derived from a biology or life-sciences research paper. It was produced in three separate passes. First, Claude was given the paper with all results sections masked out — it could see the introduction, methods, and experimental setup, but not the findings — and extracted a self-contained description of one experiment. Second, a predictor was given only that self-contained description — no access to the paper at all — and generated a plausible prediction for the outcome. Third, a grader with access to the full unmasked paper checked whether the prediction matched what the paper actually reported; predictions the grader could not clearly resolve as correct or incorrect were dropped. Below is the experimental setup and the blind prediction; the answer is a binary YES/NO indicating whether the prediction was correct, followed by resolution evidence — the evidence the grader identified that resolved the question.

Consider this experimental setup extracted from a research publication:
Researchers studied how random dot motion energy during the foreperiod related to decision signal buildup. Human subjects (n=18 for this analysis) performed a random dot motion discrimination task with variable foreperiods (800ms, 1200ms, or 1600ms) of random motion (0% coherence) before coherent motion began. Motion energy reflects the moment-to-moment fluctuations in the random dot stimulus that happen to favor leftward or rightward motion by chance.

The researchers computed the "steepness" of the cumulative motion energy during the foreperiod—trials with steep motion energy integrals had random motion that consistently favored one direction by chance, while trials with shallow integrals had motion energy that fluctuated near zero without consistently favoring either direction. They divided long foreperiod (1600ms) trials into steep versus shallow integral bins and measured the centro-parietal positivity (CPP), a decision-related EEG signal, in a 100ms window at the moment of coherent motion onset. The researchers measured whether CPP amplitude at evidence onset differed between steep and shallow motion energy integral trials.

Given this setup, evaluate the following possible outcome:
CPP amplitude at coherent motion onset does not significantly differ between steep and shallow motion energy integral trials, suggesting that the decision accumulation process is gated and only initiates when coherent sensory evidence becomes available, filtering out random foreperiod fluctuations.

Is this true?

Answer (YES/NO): NO